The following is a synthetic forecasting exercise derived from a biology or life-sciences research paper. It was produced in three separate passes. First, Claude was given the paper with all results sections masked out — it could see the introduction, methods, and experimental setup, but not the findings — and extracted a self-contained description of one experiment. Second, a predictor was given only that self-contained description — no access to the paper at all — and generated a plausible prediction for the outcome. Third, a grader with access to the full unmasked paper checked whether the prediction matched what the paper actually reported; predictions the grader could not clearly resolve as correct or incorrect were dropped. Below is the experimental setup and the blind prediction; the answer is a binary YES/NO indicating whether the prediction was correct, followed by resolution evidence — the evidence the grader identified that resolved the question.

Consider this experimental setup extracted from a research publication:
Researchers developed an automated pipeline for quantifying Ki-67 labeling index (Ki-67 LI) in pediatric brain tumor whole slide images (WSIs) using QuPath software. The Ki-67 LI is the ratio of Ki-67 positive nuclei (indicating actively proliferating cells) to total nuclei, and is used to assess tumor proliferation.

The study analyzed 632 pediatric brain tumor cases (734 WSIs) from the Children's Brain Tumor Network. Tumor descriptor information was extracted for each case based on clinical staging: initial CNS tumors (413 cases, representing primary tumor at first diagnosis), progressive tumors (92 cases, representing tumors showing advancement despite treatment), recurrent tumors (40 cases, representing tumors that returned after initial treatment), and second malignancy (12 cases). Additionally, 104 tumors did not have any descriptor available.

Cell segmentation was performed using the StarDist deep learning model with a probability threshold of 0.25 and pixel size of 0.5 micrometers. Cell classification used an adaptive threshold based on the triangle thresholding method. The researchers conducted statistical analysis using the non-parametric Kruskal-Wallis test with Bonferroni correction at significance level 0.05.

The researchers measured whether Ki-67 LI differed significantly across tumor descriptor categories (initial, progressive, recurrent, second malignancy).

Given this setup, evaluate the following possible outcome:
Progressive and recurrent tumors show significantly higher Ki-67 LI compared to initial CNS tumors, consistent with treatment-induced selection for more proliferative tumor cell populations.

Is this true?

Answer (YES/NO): NO